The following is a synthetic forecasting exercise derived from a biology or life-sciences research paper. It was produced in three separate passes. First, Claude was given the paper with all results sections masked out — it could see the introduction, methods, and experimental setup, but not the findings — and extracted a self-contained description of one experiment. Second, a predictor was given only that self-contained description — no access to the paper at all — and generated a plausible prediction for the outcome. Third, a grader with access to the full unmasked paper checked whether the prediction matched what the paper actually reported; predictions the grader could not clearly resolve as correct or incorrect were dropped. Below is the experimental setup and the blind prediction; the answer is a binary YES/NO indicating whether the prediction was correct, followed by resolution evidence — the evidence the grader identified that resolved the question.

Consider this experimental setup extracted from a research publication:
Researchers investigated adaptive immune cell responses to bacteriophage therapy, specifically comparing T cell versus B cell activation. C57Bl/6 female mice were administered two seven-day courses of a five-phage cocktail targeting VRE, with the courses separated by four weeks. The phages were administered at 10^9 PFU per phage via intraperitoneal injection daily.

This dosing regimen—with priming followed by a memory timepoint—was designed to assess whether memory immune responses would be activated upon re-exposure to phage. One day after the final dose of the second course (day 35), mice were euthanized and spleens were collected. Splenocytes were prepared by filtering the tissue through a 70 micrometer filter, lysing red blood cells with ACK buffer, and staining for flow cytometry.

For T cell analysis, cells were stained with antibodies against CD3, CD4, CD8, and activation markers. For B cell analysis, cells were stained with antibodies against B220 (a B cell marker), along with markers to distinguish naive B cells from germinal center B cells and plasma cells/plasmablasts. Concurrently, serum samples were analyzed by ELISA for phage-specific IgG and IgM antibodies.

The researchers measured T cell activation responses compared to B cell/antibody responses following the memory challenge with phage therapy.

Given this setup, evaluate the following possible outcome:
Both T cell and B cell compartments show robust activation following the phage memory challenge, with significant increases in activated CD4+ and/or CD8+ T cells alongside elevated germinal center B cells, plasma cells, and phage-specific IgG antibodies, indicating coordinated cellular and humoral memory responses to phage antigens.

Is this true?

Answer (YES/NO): NO